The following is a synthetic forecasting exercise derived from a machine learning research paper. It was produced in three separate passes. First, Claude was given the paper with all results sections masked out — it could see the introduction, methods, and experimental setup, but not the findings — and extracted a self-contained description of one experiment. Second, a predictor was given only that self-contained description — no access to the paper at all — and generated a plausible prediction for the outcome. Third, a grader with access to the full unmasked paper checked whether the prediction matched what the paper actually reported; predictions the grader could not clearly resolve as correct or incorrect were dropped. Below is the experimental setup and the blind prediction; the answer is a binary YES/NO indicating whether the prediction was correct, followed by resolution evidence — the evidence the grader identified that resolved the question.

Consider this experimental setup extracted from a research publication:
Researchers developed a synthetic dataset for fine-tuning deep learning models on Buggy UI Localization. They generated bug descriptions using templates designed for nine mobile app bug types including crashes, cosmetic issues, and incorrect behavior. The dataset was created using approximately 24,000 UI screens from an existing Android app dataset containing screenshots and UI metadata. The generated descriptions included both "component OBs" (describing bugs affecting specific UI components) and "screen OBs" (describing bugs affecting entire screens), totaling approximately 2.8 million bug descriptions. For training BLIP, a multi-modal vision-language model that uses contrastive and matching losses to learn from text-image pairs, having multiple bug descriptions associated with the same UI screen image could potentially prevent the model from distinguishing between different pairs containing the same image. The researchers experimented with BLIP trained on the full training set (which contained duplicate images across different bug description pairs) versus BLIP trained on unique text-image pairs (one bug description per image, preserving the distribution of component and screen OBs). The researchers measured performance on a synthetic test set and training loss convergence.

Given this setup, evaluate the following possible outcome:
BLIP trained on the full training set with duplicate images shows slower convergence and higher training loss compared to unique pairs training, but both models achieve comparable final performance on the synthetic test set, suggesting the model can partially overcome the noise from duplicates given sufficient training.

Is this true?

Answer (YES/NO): NO